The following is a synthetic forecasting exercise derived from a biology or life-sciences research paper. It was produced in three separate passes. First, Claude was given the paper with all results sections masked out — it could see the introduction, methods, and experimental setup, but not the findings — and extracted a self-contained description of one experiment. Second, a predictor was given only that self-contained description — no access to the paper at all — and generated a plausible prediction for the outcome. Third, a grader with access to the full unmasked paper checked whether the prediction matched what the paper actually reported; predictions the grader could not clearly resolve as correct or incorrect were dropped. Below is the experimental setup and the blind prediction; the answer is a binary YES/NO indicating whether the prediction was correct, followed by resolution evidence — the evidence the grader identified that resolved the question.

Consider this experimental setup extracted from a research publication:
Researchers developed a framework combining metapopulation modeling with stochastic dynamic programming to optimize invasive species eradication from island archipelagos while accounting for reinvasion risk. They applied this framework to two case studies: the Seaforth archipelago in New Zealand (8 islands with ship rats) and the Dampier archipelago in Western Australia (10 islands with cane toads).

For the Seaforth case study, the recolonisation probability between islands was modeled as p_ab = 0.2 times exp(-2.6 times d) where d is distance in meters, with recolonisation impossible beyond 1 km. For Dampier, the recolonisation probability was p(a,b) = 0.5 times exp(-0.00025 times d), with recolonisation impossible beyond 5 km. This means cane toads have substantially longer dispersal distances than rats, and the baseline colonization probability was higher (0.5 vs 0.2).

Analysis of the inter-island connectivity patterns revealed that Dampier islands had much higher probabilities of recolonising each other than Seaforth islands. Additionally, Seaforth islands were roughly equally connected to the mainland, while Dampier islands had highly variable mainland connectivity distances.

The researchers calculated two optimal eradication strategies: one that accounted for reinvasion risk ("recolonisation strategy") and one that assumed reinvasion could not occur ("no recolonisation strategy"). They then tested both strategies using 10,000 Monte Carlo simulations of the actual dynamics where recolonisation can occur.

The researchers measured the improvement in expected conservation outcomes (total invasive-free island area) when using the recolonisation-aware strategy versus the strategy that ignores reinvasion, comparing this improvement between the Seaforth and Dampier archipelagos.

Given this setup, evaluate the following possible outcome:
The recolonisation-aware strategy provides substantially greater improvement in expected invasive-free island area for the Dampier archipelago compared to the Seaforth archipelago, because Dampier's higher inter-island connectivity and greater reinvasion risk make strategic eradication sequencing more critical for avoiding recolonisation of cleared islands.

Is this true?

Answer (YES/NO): YES